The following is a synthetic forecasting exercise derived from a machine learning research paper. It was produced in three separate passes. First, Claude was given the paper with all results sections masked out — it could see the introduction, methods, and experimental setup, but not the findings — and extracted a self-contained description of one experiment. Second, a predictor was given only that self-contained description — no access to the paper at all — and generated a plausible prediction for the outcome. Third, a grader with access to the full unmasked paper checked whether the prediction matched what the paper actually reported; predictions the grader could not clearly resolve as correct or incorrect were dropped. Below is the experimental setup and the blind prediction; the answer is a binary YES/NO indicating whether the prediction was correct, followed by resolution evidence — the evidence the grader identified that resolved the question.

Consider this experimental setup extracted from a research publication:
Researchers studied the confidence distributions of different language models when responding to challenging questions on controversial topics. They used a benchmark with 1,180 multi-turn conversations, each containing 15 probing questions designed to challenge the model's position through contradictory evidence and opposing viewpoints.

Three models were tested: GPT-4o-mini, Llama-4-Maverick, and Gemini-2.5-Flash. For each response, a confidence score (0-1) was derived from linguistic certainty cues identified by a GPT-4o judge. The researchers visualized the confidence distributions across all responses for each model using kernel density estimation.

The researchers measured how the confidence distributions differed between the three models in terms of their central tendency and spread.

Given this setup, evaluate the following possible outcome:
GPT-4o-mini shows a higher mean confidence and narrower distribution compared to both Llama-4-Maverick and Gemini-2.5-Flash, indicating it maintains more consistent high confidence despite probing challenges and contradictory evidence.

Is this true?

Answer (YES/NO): YES